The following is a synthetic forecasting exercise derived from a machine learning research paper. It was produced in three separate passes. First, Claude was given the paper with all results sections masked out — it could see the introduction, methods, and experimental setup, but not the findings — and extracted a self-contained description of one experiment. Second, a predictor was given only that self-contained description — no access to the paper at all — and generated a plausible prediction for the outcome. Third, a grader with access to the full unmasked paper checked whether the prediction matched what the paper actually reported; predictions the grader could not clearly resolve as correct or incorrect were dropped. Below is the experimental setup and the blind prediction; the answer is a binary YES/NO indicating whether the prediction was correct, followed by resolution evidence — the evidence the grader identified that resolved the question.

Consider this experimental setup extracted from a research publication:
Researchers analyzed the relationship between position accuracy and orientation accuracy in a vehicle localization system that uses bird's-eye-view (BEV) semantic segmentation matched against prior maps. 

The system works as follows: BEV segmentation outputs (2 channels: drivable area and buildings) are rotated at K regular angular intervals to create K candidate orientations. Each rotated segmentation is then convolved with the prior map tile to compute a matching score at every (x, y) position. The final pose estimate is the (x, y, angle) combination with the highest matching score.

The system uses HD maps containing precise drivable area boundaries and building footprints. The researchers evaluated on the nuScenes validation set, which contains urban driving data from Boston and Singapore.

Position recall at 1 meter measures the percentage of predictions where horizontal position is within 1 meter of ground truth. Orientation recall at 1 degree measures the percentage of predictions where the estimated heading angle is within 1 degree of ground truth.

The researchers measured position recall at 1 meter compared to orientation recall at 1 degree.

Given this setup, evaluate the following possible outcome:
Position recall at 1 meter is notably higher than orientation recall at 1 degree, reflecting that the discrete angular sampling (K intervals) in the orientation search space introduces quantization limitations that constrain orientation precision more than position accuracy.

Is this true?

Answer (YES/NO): NO